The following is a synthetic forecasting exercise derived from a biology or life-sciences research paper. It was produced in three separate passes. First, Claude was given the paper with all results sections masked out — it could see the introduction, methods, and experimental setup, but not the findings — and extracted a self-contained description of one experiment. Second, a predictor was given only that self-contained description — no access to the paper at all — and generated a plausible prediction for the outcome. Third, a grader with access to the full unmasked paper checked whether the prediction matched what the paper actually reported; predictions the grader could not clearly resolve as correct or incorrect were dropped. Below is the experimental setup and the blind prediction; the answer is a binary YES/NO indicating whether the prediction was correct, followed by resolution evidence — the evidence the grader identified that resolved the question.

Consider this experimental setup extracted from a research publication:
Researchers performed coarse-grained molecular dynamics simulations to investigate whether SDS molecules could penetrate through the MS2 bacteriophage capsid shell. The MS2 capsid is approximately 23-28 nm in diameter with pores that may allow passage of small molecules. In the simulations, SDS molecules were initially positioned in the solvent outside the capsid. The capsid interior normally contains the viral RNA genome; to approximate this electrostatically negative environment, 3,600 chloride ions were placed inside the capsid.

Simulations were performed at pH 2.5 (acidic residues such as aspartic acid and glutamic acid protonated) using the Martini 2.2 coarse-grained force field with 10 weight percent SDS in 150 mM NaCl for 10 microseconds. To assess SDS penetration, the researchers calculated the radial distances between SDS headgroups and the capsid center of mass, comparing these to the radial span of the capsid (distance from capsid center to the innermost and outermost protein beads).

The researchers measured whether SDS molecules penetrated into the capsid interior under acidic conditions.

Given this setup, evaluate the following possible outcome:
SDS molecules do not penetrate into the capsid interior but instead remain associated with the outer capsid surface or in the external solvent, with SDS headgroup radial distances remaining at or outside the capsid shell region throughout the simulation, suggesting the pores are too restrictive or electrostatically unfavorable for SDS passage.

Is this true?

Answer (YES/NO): NO